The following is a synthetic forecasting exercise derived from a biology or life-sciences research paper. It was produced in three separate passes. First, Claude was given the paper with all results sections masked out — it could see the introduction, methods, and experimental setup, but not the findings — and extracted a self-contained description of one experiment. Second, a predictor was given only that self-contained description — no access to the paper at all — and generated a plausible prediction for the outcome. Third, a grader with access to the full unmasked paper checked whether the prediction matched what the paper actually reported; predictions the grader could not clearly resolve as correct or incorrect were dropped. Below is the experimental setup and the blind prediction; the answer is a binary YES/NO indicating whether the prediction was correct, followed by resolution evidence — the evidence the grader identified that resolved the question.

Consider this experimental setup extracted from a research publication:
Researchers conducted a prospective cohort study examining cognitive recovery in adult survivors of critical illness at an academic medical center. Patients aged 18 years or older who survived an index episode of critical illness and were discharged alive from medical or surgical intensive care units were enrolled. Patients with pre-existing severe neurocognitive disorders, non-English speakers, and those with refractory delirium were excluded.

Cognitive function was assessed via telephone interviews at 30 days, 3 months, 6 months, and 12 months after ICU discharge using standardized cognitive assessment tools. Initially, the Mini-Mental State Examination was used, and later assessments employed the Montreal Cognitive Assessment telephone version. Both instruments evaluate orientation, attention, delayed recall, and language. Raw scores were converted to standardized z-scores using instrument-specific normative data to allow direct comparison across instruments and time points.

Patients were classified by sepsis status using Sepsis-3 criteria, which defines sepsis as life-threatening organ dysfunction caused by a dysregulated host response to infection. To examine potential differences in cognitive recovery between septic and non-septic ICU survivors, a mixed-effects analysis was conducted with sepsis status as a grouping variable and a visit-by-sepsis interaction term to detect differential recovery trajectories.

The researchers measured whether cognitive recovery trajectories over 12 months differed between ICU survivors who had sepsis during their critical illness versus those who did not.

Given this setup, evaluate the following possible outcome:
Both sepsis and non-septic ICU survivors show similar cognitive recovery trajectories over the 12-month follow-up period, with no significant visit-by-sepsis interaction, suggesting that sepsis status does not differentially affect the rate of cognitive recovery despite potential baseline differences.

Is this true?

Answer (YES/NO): YES